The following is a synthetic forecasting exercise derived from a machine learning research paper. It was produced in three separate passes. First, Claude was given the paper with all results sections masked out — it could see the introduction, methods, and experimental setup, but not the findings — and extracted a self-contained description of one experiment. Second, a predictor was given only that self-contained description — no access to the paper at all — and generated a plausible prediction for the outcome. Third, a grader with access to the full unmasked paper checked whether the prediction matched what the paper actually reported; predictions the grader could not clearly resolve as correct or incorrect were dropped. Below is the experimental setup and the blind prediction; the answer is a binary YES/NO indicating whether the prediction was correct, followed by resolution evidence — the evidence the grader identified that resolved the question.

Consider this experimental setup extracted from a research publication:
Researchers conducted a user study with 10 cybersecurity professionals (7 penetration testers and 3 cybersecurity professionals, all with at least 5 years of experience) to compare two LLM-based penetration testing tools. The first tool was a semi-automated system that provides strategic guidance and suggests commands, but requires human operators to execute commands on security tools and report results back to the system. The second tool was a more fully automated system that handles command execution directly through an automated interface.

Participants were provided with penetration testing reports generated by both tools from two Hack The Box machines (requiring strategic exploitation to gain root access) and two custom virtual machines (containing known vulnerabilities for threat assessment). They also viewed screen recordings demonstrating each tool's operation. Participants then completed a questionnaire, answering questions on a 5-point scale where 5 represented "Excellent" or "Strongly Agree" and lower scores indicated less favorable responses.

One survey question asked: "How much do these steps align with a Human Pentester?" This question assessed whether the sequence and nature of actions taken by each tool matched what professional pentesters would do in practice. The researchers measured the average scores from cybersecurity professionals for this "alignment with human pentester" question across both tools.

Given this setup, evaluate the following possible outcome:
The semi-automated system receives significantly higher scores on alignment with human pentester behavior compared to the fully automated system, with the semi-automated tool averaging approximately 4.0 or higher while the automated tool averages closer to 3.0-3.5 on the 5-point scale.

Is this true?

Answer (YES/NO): NO